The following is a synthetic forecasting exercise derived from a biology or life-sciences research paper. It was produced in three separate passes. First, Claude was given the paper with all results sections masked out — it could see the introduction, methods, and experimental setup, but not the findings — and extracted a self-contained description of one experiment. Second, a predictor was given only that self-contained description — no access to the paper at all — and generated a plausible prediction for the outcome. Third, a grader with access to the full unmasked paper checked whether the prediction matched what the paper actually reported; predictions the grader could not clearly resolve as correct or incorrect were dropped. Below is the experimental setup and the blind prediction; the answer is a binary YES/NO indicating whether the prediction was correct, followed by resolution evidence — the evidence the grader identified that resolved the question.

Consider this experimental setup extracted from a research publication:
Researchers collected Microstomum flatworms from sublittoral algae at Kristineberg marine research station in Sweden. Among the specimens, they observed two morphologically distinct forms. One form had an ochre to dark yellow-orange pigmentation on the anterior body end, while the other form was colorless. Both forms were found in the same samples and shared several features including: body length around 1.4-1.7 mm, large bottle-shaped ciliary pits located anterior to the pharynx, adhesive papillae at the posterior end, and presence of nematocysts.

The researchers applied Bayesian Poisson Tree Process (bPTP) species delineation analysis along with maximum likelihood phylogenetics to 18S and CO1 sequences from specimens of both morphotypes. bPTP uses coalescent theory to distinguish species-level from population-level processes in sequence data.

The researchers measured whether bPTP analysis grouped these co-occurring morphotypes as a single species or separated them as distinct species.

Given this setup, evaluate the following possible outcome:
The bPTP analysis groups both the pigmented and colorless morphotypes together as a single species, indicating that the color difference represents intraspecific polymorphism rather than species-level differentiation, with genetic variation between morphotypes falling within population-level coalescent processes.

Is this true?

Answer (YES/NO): NO